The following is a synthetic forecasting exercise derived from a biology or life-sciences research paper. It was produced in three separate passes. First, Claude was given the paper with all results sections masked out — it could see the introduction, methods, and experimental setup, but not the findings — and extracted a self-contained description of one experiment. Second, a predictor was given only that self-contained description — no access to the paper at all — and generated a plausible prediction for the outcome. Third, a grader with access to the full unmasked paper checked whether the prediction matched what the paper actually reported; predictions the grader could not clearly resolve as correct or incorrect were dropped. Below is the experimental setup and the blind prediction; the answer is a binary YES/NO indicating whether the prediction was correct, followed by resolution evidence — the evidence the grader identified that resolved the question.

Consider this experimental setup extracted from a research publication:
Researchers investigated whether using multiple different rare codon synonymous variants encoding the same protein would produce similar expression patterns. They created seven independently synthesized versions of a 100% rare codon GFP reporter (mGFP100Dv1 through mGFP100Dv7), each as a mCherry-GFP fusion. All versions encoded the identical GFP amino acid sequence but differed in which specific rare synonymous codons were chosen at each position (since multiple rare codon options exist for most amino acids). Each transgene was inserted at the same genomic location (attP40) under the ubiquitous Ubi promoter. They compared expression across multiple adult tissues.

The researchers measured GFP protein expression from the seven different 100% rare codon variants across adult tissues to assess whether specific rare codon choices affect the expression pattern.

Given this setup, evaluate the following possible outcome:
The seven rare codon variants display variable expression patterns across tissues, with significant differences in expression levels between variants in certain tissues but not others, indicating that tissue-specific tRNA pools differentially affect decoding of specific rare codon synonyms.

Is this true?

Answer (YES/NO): NO